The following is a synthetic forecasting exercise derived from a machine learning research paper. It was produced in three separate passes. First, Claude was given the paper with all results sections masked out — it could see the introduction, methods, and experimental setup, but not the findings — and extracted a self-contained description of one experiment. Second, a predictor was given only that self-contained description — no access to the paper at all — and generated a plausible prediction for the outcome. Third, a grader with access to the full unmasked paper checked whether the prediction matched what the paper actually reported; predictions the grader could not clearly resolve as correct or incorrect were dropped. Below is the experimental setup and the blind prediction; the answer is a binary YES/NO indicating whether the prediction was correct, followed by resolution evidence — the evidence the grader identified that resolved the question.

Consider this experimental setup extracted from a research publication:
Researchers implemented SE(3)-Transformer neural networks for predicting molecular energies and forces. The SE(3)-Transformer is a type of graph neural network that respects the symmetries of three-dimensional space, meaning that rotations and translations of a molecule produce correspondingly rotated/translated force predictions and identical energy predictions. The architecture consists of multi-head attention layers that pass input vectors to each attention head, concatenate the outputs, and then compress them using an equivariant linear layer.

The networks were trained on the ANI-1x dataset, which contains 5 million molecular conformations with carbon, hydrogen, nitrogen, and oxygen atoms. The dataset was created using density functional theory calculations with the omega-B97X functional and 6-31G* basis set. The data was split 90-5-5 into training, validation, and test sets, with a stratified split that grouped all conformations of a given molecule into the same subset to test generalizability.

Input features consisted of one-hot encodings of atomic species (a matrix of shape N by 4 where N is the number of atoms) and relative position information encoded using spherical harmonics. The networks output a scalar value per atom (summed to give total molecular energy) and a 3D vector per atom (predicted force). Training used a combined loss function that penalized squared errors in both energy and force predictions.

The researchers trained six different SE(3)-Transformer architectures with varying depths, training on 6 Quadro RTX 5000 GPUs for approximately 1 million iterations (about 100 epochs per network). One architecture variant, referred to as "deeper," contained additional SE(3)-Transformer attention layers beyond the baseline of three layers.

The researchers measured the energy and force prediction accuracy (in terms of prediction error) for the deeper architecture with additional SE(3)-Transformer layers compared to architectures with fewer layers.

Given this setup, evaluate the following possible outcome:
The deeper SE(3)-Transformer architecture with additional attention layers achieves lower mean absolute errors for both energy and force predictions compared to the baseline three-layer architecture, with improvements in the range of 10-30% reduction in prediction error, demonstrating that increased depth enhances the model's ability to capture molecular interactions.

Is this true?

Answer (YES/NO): NO